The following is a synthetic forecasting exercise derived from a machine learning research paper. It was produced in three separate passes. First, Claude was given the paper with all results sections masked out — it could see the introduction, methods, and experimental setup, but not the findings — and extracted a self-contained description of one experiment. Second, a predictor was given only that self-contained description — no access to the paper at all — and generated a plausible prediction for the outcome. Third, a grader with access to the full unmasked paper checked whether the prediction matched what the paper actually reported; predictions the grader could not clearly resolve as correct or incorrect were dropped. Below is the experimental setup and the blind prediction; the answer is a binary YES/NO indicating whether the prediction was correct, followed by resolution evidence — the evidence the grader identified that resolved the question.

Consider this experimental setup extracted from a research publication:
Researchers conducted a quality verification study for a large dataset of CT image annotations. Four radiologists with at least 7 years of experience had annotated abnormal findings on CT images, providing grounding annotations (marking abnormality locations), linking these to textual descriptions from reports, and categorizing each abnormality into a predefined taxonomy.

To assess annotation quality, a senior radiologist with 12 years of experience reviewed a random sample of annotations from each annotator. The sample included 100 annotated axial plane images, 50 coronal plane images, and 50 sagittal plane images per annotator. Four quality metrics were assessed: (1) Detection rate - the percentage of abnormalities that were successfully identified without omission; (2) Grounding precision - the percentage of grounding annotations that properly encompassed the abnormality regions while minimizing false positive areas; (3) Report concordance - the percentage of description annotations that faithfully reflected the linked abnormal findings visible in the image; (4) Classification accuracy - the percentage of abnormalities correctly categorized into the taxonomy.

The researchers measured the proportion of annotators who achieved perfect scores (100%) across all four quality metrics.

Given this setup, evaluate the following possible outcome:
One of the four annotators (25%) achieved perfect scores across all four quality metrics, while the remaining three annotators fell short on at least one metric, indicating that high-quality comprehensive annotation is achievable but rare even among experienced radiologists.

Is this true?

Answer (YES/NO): NO